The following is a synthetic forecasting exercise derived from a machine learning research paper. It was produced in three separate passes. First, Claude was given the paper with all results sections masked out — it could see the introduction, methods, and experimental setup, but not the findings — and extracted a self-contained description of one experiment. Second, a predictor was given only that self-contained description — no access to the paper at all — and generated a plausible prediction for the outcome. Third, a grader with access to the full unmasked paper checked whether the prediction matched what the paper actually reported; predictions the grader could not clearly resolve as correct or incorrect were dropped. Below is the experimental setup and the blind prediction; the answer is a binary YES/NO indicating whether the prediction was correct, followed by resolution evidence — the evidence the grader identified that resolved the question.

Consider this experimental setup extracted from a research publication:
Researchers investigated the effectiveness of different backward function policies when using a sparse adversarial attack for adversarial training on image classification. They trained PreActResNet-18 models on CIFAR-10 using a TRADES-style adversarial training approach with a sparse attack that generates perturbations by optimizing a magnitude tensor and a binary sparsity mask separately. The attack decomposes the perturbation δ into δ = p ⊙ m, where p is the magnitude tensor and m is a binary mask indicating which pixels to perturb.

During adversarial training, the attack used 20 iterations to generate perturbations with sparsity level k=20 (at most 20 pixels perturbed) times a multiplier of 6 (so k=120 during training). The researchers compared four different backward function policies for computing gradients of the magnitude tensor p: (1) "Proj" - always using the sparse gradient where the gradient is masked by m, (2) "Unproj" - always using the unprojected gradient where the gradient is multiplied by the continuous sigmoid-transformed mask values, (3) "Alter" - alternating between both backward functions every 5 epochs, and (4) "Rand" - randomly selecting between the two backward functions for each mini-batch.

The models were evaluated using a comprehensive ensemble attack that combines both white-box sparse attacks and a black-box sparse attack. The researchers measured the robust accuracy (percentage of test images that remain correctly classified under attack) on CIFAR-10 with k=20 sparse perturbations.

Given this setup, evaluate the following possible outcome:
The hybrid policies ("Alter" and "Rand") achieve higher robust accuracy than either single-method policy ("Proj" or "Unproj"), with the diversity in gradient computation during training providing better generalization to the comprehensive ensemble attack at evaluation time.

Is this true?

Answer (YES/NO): YES